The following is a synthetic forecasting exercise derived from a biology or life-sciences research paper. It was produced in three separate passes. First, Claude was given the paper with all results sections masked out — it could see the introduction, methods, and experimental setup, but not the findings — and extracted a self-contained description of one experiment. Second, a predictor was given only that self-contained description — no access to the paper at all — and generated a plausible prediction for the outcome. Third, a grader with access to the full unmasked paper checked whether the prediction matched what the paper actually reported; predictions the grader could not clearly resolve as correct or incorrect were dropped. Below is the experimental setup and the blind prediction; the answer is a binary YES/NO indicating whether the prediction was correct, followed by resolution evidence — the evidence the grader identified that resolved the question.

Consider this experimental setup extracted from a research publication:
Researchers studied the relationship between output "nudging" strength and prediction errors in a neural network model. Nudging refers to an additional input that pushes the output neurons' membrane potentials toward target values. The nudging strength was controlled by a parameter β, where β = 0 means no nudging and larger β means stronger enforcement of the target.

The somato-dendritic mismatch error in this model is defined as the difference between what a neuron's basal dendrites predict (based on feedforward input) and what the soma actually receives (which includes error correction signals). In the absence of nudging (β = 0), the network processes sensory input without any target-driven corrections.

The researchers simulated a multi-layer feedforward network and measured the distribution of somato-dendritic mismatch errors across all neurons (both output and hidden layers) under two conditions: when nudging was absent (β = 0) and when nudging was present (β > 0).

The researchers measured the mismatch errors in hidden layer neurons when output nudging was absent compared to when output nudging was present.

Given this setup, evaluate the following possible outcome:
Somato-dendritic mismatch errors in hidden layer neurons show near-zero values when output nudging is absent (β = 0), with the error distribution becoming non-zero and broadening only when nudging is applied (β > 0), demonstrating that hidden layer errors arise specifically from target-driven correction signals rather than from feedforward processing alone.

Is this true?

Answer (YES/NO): YES